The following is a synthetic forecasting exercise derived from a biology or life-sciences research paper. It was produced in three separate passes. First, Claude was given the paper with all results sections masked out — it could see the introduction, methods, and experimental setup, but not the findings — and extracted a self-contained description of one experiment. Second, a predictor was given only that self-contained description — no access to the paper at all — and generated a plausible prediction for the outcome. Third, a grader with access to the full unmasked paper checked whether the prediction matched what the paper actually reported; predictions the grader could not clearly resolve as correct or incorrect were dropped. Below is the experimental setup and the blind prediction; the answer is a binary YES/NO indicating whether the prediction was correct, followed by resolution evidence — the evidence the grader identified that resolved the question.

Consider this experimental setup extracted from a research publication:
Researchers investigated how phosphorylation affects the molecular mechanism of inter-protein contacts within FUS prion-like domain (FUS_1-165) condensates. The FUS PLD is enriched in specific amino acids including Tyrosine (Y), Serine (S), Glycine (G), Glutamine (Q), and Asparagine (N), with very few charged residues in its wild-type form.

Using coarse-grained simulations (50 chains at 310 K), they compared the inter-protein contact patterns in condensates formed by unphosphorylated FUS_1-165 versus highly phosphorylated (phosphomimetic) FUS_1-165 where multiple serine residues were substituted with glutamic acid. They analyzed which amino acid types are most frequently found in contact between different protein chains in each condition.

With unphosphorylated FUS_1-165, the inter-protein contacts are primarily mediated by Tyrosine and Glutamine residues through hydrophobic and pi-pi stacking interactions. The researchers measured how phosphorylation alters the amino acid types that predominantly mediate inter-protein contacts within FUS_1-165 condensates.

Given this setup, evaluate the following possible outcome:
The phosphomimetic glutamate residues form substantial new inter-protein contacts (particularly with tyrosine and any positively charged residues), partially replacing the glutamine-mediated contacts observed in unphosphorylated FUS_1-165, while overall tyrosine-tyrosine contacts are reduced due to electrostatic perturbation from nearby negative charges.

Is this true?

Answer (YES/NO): NO